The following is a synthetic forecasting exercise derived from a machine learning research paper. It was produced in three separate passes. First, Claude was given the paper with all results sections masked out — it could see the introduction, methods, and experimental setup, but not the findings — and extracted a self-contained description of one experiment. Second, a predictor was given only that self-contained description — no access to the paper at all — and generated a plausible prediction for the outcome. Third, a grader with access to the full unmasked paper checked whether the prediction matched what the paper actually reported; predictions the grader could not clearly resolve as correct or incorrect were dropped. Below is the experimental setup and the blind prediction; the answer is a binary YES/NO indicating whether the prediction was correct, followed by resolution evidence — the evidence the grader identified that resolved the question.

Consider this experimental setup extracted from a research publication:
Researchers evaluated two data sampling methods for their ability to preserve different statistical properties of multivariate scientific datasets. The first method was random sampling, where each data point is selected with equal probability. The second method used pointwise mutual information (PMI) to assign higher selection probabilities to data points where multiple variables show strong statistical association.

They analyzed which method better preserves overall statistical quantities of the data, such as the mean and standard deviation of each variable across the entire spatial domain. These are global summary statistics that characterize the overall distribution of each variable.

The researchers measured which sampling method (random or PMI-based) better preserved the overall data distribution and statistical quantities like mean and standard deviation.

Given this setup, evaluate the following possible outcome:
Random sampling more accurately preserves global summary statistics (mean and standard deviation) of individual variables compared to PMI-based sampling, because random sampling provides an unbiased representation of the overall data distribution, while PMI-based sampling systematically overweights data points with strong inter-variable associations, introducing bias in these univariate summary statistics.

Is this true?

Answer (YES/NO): YES